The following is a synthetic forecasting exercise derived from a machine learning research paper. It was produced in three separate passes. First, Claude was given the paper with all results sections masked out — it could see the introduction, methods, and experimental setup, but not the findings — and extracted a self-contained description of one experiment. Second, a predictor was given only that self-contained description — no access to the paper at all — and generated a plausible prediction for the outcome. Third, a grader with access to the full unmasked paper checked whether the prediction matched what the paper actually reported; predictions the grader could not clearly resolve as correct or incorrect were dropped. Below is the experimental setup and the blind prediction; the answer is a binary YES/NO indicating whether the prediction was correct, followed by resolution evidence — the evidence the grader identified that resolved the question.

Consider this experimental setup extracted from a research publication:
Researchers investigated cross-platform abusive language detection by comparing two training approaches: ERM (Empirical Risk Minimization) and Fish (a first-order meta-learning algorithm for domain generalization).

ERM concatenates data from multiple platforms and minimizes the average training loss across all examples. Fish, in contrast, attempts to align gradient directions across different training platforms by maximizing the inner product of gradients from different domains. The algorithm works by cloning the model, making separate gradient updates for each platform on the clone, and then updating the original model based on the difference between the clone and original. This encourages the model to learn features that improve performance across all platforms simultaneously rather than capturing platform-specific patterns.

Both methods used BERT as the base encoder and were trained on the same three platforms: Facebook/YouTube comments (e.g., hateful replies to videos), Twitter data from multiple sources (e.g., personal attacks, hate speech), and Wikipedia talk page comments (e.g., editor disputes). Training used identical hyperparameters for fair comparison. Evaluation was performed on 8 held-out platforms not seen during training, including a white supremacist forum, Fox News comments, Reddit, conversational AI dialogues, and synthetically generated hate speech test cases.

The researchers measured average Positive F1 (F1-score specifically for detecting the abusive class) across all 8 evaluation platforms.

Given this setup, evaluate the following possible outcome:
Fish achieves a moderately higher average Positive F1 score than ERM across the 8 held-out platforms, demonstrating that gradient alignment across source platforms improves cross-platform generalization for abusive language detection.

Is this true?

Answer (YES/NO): NO